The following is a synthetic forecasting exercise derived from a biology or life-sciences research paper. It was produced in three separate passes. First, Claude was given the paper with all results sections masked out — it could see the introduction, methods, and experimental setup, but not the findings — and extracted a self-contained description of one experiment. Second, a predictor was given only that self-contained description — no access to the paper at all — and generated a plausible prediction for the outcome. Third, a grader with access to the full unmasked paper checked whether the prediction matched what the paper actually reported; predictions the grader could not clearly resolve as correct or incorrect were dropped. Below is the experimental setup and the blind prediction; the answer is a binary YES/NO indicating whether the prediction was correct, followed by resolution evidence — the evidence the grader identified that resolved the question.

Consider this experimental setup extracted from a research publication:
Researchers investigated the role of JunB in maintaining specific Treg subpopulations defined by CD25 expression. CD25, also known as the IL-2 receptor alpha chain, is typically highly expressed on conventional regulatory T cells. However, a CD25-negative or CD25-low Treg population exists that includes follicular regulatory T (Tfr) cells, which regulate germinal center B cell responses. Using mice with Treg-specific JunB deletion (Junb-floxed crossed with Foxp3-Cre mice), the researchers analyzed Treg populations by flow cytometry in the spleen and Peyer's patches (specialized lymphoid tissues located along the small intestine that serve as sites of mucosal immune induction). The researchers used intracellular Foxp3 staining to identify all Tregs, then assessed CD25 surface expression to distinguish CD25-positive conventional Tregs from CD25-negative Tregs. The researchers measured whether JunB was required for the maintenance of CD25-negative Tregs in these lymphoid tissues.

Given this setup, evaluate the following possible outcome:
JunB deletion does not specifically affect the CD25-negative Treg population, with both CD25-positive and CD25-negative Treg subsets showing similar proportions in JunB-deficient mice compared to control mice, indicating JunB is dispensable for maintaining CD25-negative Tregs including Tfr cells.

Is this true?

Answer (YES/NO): NO